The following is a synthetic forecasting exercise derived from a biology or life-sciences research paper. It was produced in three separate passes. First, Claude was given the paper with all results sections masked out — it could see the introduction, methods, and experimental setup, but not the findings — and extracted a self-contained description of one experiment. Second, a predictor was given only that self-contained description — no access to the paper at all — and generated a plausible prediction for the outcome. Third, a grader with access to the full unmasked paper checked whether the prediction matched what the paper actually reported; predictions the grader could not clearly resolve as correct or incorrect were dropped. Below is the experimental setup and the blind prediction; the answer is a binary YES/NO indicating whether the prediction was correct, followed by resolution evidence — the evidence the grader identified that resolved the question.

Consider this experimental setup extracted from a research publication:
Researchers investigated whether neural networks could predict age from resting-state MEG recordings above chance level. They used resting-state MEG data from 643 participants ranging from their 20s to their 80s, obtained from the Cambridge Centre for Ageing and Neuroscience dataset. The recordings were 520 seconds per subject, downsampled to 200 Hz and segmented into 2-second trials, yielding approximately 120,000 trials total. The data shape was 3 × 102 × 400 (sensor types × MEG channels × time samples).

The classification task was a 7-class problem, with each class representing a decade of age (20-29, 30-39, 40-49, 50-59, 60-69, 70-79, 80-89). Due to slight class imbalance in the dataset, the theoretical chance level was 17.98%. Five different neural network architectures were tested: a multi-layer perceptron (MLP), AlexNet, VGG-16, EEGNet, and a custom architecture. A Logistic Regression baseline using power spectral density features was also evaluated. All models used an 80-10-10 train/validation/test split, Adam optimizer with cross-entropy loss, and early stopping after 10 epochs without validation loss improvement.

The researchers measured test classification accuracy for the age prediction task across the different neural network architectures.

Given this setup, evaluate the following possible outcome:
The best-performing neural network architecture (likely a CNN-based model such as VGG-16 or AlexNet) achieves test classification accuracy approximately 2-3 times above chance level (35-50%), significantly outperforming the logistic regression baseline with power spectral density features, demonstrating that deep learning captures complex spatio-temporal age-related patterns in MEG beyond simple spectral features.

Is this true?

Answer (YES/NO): NO